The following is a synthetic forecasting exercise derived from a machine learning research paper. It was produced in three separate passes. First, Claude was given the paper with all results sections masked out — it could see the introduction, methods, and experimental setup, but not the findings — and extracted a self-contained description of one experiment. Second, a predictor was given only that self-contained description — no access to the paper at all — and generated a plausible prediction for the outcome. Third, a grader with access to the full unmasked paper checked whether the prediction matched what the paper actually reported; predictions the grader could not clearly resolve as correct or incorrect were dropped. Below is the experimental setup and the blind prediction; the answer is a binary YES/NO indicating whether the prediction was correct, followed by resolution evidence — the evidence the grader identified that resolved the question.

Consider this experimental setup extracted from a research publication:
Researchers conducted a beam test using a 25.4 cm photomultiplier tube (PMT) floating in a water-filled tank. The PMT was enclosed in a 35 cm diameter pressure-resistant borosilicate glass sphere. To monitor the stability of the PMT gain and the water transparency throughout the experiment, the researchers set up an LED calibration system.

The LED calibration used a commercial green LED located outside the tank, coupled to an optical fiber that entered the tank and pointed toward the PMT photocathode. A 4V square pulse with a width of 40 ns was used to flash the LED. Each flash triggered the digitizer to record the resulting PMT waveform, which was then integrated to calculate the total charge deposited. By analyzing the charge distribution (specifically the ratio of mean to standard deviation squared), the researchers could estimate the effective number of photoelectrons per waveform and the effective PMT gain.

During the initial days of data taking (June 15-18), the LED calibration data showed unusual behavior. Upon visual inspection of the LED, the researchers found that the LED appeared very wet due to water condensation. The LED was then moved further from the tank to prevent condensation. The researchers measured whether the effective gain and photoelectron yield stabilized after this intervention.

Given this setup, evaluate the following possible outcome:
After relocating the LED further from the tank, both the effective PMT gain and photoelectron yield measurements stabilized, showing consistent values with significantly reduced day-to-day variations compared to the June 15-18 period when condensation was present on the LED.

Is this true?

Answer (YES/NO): YES